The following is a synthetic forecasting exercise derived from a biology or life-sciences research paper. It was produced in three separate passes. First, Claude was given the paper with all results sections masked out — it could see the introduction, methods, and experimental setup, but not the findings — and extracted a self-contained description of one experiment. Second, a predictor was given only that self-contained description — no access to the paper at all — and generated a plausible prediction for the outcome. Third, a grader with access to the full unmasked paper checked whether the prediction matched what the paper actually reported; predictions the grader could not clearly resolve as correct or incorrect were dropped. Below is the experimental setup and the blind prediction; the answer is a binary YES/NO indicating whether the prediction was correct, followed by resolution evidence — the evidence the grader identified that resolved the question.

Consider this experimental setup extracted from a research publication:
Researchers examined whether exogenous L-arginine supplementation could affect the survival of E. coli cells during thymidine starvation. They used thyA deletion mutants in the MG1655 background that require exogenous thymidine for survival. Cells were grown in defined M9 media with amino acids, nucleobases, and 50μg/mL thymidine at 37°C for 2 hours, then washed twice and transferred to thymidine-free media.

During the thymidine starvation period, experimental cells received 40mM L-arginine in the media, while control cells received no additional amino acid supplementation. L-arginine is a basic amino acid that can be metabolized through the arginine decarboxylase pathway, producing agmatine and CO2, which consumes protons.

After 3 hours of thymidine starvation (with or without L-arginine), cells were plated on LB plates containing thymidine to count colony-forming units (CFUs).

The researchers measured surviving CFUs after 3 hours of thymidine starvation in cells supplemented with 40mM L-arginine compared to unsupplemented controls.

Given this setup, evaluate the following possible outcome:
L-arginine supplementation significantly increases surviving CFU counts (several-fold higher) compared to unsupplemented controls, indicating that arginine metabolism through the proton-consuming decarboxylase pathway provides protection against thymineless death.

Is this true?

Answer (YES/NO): YES